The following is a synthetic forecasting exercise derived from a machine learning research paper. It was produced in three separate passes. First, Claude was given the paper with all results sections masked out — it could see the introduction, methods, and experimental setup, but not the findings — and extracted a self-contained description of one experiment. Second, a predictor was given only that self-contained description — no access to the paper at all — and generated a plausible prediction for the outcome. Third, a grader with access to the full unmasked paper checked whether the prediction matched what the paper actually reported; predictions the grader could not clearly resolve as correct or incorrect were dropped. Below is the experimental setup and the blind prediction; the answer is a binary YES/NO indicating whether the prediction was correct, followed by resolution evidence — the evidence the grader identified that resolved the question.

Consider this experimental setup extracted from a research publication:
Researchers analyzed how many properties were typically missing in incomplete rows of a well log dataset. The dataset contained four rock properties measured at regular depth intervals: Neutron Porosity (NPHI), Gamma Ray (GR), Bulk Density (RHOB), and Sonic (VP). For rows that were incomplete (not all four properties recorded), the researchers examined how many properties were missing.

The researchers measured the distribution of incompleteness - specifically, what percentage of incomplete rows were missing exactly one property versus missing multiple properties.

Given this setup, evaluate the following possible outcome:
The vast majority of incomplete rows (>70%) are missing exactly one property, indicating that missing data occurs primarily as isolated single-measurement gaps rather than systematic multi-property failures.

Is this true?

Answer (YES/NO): YES